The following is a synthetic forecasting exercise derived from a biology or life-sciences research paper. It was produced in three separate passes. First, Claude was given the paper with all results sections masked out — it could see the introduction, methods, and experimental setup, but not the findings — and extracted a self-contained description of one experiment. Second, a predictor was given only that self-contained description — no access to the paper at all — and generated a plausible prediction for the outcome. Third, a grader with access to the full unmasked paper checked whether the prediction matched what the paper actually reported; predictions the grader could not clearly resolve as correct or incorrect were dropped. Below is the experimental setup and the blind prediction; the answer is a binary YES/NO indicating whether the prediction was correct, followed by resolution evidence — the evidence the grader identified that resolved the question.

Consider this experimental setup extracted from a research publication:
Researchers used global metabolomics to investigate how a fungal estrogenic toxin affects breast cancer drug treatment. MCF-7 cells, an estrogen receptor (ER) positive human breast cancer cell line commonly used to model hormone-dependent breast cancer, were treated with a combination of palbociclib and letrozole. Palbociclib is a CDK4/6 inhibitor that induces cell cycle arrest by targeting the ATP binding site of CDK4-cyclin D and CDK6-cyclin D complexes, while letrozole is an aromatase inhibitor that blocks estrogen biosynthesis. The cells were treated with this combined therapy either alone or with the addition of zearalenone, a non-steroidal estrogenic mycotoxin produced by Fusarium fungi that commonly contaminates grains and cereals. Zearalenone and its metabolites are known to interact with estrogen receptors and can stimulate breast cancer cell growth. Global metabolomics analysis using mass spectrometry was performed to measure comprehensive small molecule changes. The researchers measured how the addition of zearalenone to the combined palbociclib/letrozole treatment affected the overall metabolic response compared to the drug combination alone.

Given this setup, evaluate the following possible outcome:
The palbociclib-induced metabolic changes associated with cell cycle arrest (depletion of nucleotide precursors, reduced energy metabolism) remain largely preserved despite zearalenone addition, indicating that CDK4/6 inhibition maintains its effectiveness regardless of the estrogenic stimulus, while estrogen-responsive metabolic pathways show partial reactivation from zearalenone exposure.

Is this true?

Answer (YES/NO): NO